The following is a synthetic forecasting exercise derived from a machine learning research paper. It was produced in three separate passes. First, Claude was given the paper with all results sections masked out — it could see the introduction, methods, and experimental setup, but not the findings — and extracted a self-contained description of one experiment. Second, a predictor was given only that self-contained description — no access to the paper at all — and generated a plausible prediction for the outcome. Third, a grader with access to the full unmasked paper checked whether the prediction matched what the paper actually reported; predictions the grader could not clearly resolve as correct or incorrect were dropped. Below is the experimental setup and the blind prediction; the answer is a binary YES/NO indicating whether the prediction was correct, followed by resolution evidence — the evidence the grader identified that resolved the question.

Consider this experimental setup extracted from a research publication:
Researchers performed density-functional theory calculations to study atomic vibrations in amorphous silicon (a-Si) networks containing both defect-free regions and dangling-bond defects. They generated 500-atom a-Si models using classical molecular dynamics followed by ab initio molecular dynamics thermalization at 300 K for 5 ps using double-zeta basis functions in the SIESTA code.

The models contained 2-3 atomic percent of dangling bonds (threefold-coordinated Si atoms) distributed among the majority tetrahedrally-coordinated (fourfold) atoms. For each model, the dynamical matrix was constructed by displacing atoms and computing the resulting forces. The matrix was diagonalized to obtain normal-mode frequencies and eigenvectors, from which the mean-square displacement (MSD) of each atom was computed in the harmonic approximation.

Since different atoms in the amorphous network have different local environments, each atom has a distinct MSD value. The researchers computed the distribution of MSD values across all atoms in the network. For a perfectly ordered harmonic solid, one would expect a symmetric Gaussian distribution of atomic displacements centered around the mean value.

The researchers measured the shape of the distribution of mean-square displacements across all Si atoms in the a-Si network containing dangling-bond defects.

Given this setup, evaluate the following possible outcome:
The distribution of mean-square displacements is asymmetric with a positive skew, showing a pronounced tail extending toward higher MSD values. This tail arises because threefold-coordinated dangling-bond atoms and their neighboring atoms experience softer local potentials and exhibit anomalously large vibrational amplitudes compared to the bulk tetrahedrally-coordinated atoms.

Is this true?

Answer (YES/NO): YES